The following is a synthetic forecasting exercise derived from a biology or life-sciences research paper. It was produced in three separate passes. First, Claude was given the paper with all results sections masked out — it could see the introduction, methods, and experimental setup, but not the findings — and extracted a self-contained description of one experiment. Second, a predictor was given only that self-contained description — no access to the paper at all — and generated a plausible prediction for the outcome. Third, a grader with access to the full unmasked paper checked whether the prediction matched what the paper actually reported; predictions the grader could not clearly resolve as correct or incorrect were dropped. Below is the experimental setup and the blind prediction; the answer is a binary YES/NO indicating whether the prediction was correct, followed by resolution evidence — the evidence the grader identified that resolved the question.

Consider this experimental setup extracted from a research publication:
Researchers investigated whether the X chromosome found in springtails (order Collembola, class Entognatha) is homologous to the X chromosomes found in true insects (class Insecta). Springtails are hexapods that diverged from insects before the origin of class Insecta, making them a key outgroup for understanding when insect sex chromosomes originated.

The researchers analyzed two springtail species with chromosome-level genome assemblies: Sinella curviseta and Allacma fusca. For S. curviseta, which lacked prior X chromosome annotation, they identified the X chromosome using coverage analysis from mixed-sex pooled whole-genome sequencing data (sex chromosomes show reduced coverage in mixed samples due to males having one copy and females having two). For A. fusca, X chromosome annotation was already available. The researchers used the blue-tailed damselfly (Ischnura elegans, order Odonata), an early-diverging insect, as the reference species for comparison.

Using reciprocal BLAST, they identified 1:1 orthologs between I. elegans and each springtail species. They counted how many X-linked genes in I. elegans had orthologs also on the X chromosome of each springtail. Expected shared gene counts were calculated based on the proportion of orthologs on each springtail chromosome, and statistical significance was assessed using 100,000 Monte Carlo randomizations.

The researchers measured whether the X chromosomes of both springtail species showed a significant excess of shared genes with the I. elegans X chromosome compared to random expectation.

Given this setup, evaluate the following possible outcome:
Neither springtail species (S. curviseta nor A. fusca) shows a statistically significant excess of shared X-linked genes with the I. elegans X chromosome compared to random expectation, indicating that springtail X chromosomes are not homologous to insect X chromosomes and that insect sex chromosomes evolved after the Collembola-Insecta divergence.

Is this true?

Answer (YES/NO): NO